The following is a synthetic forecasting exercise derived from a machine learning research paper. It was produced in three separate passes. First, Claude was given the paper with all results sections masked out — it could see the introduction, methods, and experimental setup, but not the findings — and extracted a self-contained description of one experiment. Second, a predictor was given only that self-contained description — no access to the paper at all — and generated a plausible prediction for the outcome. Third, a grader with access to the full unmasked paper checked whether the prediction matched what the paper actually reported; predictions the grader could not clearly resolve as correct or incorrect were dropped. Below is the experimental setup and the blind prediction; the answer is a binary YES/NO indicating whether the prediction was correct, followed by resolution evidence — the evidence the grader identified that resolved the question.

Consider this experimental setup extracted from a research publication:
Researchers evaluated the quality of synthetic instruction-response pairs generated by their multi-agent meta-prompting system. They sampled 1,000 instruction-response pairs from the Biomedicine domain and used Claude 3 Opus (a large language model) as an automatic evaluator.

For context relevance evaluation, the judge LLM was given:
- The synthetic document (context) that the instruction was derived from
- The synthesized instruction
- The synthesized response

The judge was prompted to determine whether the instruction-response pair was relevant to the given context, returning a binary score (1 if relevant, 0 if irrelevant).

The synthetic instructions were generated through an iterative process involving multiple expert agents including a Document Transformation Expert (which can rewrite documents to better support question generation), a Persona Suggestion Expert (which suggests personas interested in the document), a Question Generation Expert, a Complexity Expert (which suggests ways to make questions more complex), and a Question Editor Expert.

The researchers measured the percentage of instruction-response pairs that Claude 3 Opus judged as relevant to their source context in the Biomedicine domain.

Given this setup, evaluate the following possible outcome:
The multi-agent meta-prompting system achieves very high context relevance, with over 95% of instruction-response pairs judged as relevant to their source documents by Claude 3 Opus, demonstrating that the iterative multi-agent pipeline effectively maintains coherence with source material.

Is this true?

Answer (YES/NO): NO